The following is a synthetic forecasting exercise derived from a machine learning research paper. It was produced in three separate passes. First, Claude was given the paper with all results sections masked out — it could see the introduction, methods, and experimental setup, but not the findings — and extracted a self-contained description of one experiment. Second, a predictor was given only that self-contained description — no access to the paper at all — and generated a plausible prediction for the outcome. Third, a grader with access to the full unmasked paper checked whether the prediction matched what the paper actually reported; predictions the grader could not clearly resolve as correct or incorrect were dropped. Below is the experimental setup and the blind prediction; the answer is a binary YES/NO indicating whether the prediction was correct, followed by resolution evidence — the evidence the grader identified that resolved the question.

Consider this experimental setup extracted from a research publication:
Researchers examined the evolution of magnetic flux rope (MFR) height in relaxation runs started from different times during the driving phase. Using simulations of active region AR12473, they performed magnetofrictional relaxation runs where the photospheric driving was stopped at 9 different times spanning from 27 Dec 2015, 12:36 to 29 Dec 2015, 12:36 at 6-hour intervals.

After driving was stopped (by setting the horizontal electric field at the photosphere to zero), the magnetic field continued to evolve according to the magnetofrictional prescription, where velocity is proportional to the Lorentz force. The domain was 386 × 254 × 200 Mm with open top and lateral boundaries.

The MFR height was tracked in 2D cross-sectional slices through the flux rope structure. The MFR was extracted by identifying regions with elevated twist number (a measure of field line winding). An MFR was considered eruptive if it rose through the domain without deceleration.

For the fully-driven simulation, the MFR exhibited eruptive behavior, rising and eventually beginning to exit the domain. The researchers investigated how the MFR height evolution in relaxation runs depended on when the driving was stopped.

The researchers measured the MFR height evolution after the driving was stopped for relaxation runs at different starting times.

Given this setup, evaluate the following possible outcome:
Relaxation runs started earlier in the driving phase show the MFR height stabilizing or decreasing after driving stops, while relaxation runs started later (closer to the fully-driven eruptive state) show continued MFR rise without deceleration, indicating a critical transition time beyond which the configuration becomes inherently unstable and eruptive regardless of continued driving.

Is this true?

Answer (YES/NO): YES